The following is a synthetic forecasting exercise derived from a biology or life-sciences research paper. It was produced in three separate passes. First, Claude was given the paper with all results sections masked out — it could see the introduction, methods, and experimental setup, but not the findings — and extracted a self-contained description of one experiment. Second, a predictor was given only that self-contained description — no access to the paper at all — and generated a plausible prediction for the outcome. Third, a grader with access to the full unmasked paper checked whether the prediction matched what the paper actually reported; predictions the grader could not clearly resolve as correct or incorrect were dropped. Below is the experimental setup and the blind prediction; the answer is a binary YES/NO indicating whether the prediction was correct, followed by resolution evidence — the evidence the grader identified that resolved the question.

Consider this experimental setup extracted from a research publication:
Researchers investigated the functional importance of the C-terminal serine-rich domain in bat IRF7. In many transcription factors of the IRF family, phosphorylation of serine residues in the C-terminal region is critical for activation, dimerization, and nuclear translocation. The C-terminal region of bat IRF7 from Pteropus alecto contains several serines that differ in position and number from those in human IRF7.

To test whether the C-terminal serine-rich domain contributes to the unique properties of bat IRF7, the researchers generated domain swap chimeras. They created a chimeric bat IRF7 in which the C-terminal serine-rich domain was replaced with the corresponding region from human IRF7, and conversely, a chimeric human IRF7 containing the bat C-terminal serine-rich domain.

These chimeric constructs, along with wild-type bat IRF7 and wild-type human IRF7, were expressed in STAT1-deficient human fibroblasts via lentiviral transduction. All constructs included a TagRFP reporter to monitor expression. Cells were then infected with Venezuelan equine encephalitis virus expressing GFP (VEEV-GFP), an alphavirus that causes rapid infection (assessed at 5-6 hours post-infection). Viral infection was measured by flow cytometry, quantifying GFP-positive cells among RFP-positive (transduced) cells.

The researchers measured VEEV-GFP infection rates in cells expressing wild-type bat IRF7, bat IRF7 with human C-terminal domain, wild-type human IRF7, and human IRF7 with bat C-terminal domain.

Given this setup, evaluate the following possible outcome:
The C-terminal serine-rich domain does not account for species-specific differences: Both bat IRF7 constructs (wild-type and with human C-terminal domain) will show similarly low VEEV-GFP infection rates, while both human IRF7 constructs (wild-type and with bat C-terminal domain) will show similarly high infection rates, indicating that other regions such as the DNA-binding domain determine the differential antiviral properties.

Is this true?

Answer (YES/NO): NO